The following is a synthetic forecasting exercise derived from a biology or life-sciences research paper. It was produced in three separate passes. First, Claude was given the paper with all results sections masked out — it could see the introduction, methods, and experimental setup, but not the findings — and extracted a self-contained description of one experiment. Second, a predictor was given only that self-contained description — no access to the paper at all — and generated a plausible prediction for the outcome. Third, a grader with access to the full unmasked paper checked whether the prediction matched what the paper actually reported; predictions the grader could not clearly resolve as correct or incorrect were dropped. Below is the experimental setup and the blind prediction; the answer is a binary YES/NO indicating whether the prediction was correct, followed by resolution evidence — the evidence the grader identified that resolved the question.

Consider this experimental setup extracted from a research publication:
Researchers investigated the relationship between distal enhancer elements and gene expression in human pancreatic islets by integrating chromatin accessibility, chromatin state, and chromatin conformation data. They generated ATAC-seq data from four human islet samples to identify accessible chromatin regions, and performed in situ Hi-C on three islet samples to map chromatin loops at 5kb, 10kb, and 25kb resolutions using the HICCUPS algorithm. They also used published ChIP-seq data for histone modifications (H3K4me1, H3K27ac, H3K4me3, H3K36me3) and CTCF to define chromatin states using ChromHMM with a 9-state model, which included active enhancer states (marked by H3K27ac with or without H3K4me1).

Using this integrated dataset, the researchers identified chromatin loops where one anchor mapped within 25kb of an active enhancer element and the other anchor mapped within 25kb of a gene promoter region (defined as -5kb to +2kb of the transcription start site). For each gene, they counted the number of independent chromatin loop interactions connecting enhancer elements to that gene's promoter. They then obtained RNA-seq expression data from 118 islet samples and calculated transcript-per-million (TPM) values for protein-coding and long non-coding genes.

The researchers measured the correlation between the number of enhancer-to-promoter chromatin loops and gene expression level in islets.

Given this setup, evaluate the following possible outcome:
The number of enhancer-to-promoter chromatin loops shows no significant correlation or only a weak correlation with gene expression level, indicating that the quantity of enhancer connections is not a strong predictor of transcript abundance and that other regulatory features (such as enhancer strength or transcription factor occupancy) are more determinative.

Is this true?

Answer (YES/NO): NO